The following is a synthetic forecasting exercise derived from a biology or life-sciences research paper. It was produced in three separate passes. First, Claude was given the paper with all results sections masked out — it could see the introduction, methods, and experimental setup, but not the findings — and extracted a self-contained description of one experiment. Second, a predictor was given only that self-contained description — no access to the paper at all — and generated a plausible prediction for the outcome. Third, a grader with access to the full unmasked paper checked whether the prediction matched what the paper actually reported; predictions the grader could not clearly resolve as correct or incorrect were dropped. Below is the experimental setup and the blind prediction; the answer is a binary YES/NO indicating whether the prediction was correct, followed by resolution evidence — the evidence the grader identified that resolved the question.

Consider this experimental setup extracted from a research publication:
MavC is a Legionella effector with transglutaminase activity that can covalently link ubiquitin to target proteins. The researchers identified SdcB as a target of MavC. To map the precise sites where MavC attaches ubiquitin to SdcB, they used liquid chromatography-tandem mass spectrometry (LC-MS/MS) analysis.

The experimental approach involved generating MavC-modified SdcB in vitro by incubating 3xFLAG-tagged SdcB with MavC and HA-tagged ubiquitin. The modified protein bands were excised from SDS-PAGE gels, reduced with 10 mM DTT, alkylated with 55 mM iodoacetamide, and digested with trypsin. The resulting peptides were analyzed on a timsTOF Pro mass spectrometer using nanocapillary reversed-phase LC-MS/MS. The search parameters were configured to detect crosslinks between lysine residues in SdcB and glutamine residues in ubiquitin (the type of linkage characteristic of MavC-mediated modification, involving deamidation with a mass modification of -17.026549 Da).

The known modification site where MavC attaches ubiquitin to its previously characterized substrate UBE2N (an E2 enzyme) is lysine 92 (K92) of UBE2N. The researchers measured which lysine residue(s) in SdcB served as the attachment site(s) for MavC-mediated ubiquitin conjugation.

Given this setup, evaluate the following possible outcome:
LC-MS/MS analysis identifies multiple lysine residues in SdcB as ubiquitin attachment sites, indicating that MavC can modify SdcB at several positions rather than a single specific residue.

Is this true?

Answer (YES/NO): YES